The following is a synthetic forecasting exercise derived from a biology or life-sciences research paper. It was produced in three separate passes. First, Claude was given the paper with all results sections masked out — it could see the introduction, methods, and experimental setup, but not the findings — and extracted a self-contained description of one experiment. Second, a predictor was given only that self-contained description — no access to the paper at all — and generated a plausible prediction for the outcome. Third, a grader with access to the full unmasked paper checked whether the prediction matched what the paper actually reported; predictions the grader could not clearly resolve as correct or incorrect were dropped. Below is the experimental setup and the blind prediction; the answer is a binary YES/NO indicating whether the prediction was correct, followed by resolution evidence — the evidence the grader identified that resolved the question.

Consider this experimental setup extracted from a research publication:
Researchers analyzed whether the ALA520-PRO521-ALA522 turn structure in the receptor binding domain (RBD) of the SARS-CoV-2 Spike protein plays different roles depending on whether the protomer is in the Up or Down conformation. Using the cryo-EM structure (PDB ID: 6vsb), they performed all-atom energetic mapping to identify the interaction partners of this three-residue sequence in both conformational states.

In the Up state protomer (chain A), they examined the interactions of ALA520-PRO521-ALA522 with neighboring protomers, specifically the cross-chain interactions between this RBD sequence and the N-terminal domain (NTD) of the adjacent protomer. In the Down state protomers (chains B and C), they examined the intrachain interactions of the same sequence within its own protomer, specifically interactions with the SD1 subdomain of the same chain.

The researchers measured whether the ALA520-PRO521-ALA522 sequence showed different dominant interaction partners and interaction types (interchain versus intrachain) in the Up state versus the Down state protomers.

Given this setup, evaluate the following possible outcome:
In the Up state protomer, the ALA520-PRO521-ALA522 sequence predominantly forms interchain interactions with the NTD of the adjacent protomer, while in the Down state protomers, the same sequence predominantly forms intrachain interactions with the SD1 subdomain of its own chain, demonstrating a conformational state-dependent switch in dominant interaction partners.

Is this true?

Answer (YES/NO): YES